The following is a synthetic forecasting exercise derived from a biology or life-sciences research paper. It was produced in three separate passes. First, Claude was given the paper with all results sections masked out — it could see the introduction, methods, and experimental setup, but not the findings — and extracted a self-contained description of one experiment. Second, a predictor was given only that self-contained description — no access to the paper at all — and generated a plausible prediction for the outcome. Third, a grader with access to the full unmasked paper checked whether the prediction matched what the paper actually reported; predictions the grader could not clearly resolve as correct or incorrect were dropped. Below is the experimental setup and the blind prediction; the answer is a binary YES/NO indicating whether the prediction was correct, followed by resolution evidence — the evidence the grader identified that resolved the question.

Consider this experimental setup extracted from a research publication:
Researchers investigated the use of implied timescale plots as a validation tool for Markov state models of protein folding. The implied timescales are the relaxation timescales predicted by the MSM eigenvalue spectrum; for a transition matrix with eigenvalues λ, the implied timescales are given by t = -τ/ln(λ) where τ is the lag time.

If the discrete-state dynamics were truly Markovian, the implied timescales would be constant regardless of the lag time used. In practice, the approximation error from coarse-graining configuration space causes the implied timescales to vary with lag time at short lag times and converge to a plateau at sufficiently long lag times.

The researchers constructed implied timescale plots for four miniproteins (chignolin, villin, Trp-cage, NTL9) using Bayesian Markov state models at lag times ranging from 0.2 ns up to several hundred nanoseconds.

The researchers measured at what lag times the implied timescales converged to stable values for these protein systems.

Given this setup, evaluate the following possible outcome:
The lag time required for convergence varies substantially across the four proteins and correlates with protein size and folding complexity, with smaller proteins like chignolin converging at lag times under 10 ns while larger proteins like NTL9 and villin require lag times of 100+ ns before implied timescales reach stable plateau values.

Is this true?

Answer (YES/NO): NO